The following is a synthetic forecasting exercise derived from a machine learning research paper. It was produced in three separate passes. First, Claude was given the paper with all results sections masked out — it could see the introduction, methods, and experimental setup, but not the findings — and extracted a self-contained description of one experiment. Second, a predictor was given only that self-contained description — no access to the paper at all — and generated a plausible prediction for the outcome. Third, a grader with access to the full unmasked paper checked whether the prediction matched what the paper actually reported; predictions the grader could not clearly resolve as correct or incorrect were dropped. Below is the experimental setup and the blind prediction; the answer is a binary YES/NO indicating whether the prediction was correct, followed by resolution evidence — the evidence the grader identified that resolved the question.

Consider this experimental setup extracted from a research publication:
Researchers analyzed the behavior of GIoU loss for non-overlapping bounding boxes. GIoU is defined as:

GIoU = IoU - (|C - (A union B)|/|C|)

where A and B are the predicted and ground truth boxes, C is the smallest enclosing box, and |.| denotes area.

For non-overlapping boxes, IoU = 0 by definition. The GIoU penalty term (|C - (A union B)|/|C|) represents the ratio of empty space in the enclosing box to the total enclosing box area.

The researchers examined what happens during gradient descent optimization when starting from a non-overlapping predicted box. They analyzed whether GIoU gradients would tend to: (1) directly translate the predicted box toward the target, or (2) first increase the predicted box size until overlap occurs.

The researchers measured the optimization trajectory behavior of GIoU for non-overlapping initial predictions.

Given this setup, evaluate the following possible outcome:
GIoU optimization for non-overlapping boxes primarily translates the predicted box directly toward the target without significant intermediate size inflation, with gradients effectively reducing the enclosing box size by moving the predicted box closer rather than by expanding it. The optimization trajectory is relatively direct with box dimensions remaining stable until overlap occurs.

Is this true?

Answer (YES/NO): NO